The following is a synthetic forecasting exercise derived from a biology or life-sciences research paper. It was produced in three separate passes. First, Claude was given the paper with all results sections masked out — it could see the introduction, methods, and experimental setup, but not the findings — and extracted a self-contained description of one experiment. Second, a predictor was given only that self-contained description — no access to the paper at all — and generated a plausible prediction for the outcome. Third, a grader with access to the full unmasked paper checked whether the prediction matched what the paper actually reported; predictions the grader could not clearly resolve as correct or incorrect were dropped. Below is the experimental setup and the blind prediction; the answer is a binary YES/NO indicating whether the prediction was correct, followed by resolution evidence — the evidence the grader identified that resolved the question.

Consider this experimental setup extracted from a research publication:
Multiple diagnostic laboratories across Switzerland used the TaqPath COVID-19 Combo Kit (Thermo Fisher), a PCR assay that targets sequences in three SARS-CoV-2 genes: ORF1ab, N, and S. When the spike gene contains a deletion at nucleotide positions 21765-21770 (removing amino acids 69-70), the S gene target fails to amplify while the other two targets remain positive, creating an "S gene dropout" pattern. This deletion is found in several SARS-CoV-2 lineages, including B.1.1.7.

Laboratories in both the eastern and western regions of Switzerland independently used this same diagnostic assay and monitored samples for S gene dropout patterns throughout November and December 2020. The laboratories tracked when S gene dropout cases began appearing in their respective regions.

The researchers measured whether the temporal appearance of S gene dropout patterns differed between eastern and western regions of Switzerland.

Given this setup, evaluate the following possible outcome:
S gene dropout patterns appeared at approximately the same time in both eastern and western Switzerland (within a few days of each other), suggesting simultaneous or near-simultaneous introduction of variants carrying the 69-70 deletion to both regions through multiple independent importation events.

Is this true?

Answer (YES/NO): NO